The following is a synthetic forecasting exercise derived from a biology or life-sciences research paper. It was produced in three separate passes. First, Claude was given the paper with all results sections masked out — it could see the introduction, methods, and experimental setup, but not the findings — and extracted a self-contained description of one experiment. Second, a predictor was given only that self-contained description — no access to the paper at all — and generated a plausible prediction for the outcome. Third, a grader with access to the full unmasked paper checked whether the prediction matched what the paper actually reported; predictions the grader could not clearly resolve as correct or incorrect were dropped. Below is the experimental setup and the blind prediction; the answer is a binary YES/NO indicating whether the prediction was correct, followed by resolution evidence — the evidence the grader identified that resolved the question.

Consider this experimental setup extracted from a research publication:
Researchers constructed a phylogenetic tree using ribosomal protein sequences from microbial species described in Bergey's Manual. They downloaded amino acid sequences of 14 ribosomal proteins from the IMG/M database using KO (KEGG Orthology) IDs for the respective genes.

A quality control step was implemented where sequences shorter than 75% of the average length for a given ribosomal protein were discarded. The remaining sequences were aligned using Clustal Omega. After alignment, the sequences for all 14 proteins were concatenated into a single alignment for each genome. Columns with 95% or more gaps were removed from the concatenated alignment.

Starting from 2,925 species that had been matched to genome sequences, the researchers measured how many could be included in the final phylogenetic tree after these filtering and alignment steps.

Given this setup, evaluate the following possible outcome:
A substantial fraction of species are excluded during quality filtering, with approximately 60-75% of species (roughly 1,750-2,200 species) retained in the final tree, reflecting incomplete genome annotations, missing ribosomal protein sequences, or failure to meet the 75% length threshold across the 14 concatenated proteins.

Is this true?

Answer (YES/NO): NO